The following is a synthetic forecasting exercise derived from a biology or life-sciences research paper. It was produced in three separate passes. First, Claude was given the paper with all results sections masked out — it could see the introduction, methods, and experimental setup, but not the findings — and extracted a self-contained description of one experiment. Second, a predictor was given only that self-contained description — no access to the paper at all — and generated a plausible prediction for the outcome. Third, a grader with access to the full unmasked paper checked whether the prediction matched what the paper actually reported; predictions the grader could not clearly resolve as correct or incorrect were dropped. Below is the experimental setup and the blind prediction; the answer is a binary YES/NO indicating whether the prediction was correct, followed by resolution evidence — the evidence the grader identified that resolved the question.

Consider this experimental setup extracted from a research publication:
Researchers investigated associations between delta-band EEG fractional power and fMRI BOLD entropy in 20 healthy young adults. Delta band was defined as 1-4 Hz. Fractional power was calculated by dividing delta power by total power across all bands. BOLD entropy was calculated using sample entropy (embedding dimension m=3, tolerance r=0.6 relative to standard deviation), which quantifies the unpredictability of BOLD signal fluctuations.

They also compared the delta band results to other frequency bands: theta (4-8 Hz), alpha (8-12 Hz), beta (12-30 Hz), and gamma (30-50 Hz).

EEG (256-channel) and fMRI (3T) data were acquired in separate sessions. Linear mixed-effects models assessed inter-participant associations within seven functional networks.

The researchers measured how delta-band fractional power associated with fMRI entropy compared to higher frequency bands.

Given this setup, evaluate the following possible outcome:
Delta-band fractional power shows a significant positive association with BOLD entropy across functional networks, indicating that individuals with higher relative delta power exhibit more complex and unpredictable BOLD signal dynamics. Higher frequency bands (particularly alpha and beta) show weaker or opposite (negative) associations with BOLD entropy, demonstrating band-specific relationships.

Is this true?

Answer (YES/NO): NO